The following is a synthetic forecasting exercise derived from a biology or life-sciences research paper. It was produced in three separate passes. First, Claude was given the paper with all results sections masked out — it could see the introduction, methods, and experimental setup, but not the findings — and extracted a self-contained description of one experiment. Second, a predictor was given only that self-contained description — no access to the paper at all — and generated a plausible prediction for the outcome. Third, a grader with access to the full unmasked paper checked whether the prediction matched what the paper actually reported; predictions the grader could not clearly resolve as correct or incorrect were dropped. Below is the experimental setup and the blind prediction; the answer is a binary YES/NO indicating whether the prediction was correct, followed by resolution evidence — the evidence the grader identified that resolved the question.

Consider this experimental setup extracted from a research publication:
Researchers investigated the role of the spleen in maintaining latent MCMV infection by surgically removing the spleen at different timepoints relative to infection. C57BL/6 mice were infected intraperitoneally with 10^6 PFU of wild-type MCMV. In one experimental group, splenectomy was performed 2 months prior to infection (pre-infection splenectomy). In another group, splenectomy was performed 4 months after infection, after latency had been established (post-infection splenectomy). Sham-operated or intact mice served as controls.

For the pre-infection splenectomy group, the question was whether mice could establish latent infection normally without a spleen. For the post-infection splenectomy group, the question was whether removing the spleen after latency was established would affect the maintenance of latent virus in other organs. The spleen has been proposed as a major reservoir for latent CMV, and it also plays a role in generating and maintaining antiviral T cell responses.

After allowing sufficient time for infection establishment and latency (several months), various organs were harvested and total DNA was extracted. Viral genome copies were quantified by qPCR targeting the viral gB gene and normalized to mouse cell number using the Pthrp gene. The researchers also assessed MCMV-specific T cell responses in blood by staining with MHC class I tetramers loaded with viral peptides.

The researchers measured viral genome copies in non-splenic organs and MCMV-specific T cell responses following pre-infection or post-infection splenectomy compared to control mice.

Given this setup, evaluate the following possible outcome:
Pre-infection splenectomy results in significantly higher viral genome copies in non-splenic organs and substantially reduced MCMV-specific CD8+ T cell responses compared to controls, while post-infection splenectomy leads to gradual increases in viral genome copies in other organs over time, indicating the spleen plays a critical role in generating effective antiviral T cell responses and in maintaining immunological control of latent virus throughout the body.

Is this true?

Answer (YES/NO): NO